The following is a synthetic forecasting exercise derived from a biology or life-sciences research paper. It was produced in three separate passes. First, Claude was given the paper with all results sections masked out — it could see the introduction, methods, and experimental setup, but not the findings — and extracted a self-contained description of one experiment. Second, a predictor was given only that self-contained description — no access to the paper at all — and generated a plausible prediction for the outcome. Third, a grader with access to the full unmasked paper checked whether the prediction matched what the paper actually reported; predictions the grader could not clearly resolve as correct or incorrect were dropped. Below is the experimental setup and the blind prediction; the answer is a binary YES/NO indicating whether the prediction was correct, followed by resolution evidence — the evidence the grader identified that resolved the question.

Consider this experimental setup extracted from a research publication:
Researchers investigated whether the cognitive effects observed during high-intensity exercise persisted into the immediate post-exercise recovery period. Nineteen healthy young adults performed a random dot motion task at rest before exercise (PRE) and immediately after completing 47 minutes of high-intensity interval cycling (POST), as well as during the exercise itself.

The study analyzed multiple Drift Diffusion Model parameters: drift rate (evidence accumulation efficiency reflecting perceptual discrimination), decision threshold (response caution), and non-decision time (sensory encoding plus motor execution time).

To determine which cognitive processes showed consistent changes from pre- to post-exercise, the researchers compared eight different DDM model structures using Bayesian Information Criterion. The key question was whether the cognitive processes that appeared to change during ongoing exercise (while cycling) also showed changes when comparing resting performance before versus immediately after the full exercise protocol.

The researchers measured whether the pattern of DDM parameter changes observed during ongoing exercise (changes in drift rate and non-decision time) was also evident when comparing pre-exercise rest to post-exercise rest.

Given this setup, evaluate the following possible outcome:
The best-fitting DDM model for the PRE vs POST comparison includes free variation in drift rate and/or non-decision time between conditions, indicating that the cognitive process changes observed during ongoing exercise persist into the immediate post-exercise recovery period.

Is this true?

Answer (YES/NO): YES